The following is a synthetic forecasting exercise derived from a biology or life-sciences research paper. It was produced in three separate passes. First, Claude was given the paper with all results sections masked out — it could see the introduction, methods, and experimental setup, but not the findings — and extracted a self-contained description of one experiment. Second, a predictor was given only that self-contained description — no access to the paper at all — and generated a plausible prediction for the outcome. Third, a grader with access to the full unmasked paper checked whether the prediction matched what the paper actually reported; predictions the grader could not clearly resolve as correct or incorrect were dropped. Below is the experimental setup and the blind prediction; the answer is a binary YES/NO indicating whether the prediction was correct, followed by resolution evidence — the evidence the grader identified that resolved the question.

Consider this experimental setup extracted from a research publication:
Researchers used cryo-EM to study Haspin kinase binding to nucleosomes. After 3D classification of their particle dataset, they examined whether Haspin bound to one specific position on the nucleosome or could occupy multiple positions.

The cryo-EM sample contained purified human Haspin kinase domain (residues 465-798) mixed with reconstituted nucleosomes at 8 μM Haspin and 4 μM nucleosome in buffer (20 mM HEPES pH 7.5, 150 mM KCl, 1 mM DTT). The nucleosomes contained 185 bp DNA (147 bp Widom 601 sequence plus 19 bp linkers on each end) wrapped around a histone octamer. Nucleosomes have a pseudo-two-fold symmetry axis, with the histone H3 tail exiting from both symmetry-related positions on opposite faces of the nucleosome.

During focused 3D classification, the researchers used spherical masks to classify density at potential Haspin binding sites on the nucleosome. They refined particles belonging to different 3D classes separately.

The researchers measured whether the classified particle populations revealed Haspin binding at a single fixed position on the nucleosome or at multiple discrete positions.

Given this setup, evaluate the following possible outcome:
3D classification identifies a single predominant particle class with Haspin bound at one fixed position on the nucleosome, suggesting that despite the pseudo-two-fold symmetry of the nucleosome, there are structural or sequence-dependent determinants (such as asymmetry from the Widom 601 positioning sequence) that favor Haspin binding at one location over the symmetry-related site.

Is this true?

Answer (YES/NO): NO